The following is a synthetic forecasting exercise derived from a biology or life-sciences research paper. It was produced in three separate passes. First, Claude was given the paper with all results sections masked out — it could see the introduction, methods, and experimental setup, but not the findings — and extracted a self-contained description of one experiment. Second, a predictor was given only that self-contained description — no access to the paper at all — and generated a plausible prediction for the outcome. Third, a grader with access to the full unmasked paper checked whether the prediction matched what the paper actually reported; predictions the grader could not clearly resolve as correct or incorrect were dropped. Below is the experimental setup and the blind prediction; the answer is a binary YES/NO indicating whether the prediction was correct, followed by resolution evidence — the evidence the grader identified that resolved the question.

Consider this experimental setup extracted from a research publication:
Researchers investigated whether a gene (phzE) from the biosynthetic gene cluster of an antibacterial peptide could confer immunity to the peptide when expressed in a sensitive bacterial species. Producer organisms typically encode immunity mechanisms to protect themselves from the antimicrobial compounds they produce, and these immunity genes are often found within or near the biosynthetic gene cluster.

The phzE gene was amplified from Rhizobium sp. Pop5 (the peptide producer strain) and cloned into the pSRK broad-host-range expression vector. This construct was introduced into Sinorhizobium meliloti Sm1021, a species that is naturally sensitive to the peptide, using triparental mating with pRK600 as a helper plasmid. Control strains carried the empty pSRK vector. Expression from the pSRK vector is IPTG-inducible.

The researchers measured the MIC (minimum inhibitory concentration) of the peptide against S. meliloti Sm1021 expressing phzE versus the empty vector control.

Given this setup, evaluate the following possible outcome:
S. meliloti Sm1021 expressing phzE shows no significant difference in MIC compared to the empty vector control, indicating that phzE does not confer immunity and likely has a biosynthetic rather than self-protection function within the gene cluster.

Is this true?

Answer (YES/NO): NO